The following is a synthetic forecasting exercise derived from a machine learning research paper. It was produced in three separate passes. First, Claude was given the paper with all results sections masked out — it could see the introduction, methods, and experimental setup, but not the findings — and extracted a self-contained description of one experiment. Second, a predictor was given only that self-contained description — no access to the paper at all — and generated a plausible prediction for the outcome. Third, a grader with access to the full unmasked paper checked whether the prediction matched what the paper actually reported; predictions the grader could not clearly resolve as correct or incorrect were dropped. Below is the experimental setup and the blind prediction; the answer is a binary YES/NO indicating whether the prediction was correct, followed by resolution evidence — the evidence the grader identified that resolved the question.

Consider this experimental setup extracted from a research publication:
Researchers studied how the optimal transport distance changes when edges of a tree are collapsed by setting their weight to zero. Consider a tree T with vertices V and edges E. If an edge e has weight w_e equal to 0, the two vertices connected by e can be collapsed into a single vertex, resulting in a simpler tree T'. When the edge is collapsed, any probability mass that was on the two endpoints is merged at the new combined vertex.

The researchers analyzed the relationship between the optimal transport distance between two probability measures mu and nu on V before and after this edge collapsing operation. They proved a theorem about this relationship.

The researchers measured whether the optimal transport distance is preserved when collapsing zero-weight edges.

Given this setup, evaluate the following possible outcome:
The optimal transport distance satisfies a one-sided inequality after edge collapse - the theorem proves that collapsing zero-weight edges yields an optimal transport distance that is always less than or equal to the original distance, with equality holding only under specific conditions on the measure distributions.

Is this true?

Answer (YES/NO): NO